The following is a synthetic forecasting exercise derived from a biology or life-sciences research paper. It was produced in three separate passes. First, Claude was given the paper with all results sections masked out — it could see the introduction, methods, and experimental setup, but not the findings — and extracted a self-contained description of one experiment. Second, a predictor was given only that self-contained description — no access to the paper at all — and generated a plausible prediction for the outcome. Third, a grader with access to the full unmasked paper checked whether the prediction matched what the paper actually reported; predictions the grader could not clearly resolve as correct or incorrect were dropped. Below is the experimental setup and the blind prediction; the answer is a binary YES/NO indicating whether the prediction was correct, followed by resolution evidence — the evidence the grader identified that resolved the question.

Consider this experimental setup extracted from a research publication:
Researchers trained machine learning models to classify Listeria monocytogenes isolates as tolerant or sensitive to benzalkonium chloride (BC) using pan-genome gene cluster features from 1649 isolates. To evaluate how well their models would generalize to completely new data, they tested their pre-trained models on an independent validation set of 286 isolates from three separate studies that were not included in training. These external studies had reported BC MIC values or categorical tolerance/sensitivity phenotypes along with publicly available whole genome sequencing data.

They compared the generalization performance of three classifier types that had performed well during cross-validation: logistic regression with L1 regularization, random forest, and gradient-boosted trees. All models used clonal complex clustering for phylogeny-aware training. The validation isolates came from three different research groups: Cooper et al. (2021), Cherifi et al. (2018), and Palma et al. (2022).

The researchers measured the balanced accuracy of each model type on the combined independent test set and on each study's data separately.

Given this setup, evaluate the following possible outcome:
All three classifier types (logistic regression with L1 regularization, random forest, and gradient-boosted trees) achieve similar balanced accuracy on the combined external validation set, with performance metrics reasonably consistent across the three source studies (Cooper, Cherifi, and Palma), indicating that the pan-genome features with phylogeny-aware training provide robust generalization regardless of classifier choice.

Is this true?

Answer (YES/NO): NO